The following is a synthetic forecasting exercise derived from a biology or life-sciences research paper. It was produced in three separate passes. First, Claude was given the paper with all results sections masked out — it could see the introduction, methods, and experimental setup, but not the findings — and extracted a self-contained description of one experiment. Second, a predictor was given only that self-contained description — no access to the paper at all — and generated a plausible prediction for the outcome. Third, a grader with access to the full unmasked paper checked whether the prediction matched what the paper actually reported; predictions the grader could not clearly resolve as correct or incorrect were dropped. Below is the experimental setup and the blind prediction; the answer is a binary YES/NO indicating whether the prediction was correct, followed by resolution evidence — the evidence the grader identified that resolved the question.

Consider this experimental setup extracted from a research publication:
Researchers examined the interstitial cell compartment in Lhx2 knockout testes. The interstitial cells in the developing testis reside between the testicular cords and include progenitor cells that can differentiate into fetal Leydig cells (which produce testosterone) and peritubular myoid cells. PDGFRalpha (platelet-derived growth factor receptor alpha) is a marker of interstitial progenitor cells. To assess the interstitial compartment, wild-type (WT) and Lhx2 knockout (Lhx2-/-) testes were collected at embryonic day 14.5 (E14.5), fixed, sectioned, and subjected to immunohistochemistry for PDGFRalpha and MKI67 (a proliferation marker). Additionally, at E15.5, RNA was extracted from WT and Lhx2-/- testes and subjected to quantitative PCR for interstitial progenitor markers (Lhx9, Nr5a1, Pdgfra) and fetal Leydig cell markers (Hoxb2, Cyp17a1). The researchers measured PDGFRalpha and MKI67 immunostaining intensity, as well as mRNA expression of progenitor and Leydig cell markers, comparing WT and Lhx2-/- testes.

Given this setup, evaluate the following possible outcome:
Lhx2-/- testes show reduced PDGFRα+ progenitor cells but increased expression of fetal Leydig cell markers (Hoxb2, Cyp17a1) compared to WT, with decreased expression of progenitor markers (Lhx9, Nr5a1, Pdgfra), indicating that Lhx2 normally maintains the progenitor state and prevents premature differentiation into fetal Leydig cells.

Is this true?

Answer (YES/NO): NO